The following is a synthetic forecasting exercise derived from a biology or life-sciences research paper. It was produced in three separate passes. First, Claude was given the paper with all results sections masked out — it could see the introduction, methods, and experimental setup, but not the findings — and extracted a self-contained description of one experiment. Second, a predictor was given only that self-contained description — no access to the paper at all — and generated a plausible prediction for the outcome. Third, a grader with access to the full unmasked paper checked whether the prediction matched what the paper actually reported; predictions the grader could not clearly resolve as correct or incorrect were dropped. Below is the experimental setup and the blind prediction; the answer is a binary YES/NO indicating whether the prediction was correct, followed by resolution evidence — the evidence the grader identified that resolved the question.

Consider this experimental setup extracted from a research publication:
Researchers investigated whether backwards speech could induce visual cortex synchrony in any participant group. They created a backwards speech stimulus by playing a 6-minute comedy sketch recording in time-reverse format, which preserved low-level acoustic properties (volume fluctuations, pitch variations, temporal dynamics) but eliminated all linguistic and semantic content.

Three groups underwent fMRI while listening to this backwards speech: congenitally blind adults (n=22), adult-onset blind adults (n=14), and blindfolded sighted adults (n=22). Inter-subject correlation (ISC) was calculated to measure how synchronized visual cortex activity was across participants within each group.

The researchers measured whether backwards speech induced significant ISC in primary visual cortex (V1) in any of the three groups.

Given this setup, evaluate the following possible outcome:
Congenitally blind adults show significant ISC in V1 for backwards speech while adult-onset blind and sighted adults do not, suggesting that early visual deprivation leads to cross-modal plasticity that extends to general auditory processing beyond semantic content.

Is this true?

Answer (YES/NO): YES